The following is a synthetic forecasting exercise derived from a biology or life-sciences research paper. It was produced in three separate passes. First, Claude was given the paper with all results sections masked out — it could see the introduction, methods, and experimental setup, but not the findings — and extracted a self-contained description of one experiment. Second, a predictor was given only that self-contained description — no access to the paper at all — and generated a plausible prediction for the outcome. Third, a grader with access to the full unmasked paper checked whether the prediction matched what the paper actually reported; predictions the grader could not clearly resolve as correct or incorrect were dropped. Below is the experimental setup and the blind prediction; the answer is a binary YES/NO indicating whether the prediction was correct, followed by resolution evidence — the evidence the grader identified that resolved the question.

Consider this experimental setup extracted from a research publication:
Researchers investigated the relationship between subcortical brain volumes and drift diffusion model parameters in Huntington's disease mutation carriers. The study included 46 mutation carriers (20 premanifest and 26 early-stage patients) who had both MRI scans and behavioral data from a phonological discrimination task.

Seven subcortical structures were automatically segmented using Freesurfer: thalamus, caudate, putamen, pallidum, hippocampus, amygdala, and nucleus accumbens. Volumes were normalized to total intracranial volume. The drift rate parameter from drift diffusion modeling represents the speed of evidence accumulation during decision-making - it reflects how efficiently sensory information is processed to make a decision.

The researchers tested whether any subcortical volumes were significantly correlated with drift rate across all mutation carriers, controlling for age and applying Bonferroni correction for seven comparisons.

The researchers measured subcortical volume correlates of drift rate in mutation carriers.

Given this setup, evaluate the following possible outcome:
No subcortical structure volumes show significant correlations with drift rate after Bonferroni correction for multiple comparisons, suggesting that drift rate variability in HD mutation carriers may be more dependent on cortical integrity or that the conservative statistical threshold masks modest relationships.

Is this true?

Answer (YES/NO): NO